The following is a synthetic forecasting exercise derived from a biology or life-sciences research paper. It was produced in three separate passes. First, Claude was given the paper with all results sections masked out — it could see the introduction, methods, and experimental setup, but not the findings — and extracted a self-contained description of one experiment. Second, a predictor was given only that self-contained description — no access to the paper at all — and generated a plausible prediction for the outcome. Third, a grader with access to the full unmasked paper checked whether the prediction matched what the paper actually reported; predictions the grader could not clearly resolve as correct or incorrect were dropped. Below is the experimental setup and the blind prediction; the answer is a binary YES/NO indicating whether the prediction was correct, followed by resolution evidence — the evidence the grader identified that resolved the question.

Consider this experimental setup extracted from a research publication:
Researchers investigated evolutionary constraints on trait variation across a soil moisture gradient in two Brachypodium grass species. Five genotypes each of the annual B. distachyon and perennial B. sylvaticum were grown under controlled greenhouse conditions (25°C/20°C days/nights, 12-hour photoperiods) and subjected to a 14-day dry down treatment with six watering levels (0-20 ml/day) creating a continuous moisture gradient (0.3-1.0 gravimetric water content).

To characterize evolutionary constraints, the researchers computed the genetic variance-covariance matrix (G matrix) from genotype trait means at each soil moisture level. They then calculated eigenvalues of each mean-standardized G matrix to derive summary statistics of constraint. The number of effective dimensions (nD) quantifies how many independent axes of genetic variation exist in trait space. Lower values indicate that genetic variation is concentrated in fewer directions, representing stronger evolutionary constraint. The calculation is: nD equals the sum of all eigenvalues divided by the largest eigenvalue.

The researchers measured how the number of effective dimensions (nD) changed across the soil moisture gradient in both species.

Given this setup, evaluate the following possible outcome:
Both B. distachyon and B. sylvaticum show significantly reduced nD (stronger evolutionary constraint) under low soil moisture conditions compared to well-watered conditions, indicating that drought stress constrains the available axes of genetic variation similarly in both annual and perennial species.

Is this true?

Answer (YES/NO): NO